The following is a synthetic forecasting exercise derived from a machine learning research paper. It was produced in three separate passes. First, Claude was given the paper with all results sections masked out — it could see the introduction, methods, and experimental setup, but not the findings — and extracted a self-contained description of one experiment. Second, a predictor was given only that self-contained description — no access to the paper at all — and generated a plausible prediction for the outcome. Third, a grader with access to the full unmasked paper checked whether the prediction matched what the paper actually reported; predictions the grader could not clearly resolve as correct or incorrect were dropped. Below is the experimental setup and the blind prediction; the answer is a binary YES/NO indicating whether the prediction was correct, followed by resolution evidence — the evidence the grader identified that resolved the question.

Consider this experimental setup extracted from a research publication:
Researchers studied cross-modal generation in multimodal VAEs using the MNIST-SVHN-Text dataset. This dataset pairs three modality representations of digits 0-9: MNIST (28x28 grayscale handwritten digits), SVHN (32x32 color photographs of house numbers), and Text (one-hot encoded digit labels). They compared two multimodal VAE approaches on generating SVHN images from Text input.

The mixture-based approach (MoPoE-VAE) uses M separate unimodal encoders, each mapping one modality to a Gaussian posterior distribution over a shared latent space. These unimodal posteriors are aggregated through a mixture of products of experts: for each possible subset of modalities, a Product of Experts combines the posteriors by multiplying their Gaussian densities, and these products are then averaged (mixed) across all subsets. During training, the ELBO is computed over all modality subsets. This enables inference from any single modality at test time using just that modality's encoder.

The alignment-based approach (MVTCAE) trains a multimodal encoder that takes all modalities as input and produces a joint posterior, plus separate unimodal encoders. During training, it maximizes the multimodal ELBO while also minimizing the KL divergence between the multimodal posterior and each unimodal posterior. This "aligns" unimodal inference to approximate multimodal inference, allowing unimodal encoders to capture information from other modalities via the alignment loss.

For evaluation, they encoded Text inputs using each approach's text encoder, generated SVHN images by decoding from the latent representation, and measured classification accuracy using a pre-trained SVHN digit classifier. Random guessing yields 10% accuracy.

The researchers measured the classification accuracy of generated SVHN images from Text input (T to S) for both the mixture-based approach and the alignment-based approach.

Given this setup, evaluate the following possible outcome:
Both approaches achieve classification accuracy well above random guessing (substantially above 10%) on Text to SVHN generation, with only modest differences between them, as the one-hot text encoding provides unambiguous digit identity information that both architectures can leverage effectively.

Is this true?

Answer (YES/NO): NO